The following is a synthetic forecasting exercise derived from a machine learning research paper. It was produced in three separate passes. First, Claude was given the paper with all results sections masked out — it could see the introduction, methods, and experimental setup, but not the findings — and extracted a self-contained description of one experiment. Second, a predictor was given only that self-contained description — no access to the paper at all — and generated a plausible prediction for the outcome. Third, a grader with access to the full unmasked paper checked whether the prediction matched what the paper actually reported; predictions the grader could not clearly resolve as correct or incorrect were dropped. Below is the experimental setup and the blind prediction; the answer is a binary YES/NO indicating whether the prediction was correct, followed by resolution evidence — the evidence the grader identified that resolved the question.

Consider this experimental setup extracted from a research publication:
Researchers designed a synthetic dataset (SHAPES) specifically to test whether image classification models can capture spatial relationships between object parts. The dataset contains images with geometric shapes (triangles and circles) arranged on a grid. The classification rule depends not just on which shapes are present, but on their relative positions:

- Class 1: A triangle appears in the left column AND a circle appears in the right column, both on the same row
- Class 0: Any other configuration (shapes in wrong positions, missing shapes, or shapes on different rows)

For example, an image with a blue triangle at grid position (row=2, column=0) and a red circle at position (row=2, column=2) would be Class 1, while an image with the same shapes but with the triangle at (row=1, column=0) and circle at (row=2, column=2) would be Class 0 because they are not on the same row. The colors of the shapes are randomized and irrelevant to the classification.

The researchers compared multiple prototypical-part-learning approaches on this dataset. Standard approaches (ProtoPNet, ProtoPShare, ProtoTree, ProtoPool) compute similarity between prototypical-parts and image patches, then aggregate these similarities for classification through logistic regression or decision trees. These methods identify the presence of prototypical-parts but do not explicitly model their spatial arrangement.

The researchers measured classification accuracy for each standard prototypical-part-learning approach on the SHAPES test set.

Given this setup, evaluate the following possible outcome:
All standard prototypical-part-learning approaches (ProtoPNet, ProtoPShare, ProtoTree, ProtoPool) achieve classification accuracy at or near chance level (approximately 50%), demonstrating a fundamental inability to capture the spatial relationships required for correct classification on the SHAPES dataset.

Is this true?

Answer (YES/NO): YES